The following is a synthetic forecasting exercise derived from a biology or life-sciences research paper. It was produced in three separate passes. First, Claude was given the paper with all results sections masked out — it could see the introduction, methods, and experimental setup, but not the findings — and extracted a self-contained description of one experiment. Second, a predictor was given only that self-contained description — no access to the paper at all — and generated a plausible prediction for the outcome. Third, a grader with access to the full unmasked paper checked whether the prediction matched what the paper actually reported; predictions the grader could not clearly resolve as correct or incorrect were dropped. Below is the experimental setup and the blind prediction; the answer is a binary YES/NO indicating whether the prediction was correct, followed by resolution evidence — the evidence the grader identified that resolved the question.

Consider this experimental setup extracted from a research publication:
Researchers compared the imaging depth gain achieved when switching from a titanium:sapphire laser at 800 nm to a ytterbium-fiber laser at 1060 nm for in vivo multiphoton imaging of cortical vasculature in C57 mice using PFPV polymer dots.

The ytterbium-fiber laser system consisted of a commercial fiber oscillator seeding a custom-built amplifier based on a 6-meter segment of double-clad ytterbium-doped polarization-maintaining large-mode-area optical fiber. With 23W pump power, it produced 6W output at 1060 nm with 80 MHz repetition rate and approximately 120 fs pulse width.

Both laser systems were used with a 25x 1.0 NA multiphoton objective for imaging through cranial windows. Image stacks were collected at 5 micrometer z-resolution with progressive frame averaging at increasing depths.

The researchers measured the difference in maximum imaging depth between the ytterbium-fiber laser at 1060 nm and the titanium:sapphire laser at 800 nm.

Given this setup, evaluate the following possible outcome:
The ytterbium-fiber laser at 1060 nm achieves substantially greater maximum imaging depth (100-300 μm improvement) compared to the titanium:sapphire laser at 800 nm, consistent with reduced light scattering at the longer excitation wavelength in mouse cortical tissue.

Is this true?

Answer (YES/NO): NO